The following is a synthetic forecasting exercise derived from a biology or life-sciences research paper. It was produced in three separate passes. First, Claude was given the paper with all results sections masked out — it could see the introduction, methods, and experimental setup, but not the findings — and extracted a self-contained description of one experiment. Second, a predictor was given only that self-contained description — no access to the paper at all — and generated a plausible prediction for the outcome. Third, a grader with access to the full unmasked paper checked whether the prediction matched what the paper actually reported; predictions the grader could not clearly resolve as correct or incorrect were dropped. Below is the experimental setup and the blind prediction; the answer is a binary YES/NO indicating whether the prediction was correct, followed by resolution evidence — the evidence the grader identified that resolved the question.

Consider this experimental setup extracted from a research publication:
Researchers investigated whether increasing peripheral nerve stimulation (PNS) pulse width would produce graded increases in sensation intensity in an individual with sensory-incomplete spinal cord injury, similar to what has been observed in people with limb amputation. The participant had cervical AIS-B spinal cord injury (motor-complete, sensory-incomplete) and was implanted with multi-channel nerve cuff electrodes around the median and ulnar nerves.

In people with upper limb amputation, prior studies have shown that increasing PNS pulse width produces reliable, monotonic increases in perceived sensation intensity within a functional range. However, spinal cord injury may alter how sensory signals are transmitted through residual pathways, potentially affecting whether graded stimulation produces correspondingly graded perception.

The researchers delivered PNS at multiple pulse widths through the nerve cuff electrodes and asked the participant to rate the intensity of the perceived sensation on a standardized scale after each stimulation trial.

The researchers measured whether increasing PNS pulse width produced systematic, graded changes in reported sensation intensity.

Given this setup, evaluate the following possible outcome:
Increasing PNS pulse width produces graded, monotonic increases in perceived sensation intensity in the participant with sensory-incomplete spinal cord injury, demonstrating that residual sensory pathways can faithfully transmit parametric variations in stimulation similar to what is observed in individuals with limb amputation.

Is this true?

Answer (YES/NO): YES